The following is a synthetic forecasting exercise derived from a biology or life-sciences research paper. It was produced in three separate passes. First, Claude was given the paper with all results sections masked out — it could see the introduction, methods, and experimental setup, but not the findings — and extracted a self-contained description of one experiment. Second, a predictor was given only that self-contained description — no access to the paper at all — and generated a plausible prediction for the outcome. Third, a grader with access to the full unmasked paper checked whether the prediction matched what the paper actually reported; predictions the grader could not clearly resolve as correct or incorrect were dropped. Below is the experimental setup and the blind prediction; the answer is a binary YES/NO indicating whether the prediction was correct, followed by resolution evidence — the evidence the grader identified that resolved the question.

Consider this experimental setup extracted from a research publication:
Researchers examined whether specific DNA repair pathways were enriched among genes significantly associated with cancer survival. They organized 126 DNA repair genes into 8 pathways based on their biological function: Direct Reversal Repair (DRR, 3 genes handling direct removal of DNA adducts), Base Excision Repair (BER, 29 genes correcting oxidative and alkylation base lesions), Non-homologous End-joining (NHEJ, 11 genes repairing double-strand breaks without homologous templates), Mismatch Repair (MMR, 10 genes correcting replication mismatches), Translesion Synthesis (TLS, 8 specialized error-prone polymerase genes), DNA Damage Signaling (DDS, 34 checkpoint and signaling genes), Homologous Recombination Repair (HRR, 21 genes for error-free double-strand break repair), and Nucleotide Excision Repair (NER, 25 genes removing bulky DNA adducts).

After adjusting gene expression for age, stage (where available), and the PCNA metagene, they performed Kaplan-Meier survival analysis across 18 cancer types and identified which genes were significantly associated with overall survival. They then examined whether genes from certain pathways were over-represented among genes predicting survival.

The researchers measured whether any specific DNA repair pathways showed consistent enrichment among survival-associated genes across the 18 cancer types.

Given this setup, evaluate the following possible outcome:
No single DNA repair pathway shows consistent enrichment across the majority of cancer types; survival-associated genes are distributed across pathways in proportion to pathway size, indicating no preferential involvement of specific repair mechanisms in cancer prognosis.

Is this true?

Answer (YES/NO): NO